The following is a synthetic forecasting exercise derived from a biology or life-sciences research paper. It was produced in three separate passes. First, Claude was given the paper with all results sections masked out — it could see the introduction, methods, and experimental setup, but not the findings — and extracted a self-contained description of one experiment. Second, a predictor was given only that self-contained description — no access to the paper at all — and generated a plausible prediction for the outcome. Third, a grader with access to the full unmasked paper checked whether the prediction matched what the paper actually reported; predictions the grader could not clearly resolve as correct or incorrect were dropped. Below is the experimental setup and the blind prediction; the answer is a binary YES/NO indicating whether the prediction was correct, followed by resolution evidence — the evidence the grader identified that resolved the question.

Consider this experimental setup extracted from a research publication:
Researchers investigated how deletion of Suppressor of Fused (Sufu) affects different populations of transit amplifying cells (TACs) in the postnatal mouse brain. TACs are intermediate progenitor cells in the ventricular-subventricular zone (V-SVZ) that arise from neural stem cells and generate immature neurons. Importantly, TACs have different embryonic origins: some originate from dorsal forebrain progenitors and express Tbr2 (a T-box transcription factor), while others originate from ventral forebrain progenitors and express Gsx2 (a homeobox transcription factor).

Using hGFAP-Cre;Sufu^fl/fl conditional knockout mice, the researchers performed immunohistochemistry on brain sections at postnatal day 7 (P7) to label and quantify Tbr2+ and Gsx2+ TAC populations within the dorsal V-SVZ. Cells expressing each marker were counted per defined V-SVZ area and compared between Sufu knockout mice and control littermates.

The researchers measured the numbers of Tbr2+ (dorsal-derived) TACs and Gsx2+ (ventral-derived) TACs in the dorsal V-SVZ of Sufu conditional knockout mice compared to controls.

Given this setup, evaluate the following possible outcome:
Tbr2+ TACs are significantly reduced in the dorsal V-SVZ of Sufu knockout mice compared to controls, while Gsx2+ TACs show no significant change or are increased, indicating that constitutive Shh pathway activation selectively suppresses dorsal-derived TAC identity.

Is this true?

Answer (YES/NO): NO